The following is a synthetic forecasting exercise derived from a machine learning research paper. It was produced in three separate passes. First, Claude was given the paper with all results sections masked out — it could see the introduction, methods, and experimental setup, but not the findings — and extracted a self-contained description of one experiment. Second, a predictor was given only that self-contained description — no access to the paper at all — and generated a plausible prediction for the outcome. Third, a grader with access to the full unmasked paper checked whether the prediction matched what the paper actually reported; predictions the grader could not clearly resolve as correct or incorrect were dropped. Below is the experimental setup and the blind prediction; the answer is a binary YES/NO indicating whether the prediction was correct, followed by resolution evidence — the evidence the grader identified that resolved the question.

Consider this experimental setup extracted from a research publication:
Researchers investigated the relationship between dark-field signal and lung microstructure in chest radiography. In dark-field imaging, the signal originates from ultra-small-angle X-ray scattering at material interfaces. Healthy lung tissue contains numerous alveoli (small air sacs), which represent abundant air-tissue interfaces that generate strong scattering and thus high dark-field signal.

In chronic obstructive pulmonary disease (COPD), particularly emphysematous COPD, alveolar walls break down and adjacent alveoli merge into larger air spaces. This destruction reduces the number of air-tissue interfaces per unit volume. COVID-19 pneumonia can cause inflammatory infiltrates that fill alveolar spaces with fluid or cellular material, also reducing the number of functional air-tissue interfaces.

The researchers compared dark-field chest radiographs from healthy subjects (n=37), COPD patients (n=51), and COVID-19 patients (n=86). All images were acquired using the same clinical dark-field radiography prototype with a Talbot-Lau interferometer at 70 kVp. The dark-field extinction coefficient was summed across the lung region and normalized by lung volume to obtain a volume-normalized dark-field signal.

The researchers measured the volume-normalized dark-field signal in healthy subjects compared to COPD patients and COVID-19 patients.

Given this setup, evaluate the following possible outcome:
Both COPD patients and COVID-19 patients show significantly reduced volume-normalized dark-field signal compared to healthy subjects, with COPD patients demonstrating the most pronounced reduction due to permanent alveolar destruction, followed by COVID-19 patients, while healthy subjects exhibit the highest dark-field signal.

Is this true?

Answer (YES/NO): YES